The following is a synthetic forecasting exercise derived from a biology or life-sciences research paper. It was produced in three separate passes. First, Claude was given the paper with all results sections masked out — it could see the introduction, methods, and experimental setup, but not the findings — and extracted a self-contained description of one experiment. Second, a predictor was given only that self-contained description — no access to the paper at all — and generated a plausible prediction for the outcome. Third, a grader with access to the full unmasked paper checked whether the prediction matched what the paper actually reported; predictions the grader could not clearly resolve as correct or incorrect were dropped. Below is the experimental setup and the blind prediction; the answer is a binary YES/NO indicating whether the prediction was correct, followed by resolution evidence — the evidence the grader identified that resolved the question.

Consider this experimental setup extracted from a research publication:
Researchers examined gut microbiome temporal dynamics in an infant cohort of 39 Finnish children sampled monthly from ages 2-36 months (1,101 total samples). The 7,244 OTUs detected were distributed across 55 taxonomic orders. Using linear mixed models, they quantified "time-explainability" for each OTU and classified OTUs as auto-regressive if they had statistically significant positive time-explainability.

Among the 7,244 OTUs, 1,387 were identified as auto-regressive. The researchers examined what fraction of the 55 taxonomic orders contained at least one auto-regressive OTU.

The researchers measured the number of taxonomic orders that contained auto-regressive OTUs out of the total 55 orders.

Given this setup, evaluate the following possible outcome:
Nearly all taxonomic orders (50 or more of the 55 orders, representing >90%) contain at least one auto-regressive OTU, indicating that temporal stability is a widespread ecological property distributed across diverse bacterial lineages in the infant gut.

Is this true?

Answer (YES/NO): NO